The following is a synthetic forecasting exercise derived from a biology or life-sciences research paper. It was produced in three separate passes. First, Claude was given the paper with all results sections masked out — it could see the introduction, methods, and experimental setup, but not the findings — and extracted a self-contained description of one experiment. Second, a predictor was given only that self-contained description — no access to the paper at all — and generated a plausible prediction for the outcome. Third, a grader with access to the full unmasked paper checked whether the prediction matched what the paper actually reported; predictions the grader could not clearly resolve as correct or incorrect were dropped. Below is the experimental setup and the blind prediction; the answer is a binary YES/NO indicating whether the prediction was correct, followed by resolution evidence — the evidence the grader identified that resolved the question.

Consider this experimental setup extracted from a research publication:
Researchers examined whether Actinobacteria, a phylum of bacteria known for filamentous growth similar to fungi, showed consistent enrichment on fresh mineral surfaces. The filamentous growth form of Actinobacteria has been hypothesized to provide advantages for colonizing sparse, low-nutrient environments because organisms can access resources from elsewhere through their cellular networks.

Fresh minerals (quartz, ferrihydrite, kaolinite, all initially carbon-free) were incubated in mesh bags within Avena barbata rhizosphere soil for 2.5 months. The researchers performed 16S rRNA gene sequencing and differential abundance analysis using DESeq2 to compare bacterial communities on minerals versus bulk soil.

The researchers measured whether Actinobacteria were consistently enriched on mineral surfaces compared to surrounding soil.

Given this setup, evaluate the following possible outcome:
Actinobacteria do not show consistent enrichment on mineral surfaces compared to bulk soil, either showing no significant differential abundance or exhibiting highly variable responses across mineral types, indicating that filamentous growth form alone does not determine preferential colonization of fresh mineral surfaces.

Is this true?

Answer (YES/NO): YES